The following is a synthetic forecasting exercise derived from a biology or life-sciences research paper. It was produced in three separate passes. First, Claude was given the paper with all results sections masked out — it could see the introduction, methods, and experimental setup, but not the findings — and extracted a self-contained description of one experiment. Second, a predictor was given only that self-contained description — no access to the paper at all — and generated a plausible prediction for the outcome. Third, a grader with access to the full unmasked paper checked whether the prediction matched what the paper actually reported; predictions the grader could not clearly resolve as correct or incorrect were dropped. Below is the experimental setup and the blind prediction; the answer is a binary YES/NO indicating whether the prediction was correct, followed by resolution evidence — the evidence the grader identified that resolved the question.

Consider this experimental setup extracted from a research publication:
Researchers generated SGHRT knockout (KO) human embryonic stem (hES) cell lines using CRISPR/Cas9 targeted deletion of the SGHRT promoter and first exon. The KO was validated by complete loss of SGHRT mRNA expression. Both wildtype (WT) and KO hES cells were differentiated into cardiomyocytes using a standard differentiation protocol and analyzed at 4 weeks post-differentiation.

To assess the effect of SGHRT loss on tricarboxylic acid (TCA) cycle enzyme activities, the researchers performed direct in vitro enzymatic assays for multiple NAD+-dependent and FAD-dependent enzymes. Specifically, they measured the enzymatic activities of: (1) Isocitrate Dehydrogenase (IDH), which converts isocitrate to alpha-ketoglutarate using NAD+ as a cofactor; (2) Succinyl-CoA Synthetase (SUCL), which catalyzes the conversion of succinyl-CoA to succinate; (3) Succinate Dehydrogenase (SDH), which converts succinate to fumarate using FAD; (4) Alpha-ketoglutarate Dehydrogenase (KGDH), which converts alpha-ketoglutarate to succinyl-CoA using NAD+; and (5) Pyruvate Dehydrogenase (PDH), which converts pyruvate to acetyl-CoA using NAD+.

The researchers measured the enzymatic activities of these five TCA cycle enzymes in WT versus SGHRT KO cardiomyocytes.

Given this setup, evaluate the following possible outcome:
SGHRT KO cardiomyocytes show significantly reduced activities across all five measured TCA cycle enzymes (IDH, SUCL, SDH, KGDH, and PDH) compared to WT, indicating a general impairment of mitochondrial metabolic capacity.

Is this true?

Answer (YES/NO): NO